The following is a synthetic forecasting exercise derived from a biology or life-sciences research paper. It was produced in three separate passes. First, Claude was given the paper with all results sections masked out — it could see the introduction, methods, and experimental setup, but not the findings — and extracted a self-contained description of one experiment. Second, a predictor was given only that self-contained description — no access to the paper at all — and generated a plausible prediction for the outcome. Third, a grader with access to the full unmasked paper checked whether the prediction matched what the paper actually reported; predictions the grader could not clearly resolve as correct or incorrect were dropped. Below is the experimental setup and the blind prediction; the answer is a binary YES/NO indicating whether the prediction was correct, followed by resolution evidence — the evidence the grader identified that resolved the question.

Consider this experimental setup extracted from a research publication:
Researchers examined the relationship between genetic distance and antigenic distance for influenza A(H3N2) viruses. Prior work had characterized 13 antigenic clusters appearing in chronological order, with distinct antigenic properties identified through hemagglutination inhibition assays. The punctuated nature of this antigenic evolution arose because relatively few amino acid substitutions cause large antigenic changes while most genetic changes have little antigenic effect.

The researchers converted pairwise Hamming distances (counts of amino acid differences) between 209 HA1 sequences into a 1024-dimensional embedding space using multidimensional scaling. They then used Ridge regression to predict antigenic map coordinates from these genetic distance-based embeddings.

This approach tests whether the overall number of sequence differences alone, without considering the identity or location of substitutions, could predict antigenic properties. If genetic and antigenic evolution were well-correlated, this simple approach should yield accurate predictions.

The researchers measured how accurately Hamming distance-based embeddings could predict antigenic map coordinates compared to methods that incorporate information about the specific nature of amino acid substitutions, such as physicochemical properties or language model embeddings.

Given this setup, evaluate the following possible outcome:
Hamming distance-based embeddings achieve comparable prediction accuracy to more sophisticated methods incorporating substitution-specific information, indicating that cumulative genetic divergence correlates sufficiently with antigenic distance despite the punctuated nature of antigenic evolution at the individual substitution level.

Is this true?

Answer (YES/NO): NO